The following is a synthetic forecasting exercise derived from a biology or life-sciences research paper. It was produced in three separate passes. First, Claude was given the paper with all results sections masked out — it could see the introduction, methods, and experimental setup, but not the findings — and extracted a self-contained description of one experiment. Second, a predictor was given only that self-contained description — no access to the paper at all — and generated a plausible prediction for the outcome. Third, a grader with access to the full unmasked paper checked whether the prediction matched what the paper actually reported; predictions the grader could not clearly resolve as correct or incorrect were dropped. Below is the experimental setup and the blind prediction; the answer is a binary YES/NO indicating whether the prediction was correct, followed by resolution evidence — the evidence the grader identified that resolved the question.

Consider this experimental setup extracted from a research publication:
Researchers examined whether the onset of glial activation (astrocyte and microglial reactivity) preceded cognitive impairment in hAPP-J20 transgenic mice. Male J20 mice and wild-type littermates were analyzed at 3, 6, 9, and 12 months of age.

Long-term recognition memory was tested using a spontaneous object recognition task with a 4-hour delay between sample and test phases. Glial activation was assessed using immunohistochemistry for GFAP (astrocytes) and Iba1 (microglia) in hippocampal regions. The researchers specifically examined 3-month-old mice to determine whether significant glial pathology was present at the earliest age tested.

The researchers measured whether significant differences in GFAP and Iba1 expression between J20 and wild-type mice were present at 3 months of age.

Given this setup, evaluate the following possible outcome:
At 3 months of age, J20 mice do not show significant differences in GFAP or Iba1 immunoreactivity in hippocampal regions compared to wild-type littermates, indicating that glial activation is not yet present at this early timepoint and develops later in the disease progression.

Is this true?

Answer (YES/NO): YES